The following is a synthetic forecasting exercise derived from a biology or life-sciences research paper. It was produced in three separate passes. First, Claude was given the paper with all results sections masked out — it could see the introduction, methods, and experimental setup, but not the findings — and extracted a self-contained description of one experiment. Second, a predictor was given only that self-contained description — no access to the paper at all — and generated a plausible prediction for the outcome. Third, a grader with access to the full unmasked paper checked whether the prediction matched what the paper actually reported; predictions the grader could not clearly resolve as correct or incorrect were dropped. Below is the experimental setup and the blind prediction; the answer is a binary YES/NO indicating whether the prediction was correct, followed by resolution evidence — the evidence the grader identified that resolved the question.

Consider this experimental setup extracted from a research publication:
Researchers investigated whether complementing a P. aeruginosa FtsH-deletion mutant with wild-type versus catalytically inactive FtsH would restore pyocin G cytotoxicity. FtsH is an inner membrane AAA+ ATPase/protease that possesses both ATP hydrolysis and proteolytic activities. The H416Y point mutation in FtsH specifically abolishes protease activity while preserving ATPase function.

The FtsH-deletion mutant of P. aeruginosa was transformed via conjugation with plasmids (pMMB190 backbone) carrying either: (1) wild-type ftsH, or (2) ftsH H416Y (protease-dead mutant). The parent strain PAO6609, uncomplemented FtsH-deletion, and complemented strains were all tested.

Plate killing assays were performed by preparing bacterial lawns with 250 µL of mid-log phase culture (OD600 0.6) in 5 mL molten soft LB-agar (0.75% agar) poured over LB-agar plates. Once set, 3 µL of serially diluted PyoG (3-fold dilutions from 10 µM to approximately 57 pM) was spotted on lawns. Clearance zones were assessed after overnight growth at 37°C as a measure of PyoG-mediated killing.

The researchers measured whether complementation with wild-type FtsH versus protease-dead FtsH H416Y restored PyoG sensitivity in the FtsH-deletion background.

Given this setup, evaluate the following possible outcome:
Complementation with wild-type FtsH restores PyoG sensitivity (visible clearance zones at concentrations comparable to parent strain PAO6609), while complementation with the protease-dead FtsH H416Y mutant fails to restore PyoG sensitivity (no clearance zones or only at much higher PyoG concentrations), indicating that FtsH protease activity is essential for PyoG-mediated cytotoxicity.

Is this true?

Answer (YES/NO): YES